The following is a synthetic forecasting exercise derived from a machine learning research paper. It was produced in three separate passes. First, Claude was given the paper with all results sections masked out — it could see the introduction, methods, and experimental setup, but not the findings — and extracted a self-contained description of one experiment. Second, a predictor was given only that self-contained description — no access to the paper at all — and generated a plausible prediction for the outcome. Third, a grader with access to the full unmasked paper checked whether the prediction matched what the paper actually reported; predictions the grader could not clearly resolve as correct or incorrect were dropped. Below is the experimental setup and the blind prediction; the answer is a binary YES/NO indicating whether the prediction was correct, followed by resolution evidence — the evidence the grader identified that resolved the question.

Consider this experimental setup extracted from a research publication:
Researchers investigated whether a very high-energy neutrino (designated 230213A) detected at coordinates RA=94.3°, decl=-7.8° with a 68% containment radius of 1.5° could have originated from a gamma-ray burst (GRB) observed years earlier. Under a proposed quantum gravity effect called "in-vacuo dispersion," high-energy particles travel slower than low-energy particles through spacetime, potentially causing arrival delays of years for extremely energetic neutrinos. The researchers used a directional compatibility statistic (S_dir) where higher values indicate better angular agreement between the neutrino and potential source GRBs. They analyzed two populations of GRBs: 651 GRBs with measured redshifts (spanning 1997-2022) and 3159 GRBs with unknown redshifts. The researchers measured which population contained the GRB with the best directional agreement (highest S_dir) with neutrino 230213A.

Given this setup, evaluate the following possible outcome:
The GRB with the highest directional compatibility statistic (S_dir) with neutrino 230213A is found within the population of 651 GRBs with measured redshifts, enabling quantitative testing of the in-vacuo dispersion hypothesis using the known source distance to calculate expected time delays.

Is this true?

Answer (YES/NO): YES